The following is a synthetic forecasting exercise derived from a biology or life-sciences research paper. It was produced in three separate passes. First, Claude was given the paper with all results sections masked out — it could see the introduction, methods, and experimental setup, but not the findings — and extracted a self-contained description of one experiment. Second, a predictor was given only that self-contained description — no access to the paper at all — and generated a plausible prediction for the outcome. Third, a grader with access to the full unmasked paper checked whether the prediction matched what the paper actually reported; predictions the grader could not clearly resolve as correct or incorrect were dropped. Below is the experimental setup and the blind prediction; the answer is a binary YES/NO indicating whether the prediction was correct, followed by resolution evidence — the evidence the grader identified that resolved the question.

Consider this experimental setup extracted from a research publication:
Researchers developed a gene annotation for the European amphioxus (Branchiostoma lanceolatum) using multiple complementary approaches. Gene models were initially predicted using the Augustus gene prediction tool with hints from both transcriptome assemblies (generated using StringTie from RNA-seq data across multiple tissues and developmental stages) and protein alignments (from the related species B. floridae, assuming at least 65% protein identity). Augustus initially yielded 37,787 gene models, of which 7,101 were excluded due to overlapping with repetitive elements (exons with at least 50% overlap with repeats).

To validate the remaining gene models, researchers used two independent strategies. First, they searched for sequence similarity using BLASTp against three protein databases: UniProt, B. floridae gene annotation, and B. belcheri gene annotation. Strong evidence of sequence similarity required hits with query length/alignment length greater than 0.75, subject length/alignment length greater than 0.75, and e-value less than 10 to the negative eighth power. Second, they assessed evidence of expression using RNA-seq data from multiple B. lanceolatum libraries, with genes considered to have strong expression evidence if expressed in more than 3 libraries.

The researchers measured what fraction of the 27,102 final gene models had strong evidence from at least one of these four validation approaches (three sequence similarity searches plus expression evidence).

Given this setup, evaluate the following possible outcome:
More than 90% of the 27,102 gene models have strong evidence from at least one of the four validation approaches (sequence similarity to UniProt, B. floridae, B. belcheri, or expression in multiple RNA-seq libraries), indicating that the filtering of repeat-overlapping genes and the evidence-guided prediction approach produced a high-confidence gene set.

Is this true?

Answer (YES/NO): YES